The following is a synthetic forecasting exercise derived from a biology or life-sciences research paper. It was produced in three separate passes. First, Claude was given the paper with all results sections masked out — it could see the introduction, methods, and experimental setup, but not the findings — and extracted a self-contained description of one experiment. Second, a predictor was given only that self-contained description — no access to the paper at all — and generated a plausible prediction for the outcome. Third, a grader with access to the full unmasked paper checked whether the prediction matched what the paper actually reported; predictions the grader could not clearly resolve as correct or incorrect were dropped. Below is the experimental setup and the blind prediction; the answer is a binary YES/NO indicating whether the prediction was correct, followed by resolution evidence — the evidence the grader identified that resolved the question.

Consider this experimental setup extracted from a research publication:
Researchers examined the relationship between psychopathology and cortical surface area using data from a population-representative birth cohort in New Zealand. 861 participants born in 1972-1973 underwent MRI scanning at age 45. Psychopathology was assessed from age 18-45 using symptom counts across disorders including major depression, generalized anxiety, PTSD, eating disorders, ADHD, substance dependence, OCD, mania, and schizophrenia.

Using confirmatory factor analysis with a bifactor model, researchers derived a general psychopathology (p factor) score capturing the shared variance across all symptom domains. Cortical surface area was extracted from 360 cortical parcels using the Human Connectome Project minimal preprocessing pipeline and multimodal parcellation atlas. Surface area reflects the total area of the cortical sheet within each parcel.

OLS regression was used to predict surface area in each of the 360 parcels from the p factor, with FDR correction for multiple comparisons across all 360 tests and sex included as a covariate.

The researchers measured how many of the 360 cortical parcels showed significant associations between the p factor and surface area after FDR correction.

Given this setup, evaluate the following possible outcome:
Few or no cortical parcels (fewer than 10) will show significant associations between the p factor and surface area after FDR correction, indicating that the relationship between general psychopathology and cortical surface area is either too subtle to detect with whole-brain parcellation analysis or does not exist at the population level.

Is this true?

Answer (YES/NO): YES